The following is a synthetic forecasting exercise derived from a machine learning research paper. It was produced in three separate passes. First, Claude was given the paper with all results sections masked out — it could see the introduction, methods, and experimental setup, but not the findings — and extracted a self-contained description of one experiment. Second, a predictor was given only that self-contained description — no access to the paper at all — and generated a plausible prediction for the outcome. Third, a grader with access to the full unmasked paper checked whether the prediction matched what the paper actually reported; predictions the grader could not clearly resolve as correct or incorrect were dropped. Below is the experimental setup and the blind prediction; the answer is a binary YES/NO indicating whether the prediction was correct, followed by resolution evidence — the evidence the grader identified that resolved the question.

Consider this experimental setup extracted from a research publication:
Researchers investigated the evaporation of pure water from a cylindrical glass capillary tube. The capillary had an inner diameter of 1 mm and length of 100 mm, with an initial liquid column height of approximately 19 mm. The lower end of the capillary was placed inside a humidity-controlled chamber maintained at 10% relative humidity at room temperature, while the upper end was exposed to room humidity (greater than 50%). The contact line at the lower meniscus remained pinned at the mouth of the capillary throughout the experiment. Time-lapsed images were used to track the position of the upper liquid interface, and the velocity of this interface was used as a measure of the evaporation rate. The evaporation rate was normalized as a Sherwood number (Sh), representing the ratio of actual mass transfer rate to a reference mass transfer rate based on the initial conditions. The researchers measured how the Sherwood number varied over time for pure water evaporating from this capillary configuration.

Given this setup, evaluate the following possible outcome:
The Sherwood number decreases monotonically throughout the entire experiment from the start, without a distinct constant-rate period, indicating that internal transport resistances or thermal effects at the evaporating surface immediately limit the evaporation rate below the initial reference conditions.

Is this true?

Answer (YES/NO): NO